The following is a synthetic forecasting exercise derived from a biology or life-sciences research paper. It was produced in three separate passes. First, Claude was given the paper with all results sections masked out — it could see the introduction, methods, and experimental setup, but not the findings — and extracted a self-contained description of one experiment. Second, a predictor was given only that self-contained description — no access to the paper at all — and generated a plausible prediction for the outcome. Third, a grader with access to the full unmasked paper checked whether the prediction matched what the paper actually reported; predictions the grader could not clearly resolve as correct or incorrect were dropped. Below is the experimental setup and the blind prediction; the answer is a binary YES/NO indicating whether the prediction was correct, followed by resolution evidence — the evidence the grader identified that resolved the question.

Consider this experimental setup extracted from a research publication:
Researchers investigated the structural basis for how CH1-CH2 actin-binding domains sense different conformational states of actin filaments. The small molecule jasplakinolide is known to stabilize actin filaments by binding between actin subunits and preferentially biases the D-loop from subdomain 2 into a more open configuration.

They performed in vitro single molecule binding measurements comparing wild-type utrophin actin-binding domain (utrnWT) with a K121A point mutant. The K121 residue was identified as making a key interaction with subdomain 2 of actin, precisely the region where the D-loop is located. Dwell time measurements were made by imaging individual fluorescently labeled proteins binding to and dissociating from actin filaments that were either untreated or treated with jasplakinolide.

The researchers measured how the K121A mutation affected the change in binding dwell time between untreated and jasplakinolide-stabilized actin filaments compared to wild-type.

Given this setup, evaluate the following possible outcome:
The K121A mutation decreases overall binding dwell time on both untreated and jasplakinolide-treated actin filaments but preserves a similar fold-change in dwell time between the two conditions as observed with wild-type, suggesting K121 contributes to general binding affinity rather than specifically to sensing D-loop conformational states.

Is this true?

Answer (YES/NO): NO